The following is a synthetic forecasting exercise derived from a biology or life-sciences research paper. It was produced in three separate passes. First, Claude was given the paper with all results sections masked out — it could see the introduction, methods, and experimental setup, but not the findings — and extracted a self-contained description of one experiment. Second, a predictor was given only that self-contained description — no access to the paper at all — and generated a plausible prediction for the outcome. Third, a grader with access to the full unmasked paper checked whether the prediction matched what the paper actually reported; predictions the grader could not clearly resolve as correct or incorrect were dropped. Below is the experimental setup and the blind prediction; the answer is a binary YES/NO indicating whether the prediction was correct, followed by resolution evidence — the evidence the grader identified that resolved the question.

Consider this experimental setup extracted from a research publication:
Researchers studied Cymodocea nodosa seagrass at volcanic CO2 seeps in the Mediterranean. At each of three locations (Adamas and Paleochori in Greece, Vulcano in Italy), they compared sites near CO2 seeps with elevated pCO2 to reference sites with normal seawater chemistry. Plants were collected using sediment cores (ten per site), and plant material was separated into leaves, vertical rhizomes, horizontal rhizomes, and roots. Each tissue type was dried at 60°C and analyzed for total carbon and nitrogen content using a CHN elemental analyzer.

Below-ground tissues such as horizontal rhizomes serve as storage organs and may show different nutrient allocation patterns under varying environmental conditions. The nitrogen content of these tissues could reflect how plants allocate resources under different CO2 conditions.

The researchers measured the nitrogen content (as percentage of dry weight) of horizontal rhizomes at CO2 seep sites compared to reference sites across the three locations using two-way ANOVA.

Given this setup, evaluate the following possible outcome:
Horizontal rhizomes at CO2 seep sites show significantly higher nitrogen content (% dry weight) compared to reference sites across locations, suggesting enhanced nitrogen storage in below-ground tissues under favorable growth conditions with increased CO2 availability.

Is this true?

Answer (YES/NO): NO